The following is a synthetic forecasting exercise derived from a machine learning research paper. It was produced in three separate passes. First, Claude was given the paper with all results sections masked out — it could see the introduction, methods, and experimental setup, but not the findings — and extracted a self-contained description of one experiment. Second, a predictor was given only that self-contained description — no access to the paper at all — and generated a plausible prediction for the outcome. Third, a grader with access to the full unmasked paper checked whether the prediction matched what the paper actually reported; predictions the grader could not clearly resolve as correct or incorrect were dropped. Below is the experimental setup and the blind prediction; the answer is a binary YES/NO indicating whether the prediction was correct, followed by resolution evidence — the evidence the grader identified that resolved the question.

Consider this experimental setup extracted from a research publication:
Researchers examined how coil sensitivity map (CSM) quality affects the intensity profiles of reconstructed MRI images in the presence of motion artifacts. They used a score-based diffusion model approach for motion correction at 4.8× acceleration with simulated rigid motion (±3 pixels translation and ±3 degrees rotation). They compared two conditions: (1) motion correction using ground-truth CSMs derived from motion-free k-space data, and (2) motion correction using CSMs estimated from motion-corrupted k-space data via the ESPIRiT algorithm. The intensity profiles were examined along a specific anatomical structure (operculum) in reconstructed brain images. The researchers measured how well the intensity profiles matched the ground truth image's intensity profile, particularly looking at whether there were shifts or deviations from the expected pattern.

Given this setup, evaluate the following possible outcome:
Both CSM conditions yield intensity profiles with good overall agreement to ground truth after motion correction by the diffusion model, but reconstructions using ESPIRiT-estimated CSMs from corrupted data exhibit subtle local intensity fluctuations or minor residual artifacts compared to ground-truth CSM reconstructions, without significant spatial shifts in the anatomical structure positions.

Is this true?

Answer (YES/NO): NO